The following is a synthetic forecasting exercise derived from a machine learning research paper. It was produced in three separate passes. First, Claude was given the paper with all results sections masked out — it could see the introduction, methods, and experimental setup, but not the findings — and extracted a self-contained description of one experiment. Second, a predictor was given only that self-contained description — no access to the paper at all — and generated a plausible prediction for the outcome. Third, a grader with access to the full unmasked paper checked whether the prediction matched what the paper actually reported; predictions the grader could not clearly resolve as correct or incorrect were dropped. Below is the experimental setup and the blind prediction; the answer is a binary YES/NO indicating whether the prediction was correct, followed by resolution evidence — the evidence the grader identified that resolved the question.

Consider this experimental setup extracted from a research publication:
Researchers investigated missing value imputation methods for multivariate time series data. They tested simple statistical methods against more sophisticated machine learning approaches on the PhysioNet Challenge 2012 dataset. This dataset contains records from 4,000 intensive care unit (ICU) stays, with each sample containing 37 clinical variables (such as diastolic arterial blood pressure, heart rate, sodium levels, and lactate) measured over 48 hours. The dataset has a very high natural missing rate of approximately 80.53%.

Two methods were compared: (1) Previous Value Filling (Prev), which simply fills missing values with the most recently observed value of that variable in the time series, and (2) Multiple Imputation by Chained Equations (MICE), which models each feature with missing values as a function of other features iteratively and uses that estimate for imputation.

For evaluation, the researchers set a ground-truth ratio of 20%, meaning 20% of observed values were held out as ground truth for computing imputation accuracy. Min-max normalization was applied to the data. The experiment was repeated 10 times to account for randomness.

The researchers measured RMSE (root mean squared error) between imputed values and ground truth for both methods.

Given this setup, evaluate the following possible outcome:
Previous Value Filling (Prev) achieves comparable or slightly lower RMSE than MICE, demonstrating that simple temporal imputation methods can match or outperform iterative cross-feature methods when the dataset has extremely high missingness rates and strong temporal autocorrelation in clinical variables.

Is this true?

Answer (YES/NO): YES